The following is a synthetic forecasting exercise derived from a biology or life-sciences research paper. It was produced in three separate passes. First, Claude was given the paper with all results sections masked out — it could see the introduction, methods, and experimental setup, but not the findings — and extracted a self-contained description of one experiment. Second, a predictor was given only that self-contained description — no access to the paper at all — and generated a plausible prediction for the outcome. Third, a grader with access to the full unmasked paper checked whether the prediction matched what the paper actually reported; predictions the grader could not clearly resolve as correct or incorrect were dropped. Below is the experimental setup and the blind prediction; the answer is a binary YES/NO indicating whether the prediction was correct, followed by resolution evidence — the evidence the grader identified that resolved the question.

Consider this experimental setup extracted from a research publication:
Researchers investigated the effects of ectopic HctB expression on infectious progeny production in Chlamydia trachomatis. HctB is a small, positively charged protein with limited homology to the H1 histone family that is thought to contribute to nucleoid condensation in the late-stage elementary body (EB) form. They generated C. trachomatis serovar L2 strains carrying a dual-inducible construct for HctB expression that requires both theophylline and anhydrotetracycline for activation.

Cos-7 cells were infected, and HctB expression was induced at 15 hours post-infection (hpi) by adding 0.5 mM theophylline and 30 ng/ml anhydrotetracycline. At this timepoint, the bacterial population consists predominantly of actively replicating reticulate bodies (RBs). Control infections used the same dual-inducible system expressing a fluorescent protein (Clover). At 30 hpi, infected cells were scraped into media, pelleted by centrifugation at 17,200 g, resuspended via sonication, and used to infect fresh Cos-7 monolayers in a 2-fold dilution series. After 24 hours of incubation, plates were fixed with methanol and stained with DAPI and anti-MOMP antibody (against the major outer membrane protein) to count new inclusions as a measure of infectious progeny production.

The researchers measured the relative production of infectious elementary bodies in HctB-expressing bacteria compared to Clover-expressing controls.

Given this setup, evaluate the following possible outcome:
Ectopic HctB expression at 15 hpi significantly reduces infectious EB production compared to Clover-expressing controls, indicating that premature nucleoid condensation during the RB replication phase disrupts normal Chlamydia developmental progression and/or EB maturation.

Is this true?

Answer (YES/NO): YES